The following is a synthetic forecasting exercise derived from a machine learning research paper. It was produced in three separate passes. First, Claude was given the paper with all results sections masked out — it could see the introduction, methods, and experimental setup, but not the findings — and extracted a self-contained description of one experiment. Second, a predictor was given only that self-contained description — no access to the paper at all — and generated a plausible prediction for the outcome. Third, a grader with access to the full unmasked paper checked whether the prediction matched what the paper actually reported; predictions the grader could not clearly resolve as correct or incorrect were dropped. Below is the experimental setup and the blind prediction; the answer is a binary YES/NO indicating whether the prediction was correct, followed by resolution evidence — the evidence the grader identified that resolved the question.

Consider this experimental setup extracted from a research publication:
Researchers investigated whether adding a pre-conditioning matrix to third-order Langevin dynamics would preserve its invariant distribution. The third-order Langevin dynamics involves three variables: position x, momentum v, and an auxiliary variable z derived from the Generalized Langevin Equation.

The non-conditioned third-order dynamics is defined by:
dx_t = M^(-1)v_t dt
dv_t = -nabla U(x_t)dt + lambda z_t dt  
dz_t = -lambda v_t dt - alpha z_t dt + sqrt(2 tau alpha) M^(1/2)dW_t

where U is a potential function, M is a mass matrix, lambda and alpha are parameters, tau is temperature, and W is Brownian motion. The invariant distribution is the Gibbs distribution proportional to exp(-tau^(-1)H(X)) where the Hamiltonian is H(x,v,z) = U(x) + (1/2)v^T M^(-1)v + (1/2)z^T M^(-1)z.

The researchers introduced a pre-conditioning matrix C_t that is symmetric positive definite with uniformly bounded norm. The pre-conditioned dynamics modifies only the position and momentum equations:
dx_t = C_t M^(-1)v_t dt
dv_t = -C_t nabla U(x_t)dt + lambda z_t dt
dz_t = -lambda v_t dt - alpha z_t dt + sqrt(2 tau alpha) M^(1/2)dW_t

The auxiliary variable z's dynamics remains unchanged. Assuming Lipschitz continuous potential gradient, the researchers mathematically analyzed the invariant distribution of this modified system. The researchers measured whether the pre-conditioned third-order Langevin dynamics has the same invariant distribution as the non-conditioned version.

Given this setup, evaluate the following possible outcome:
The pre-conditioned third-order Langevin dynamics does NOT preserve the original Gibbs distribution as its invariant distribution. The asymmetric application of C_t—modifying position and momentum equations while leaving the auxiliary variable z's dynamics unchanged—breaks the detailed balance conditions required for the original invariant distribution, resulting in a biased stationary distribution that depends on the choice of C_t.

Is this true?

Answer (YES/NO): NO